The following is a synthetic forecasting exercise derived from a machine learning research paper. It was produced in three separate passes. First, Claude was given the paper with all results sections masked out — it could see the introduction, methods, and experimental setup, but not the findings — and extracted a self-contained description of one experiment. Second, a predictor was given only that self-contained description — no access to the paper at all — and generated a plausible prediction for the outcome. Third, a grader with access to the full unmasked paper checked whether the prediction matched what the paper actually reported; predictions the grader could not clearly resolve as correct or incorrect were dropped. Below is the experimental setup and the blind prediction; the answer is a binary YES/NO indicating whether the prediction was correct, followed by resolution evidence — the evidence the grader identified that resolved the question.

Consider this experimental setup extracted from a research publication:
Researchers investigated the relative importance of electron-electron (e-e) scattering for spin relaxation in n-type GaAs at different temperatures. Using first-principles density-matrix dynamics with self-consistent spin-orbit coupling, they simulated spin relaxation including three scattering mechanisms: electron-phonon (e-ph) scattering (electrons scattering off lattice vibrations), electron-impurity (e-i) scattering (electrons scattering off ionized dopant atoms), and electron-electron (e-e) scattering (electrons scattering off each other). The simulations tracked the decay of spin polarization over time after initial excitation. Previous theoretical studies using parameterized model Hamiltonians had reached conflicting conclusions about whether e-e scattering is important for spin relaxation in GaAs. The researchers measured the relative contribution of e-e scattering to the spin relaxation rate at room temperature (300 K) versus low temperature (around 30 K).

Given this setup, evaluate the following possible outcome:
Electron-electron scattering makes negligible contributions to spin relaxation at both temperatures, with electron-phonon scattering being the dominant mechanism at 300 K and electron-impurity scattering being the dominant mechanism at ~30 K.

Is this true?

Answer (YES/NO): NO